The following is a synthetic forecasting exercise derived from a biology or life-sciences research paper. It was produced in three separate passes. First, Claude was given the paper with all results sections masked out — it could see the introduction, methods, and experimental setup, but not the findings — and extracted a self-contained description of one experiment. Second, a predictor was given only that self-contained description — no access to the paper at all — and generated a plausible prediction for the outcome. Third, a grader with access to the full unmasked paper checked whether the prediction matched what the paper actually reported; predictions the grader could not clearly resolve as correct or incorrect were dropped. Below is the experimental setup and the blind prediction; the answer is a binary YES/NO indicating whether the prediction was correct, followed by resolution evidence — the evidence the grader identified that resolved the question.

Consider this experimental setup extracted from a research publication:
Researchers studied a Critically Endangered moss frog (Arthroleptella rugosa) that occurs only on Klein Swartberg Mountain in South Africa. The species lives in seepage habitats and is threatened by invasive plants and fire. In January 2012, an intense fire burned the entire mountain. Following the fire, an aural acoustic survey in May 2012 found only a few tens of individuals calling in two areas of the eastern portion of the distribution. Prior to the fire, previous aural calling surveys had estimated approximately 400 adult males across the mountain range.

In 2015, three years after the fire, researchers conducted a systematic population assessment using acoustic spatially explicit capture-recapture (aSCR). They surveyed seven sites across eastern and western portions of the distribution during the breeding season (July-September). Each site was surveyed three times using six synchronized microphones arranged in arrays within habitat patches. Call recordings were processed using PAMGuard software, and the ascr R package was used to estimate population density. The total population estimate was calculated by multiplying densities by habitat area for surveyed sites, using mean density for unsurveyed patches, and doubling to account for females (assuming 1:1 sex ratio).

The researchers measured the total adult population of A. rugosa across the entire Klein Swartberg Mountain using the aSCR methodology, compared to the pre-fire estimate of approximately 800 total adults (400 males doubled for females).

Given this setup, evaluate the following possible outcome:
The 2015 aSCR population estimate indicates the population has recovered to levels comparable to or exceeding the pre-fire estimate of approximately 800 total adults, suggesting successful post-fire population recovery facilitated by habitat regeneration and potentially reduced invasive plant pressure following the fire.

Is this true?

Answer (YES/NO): NO